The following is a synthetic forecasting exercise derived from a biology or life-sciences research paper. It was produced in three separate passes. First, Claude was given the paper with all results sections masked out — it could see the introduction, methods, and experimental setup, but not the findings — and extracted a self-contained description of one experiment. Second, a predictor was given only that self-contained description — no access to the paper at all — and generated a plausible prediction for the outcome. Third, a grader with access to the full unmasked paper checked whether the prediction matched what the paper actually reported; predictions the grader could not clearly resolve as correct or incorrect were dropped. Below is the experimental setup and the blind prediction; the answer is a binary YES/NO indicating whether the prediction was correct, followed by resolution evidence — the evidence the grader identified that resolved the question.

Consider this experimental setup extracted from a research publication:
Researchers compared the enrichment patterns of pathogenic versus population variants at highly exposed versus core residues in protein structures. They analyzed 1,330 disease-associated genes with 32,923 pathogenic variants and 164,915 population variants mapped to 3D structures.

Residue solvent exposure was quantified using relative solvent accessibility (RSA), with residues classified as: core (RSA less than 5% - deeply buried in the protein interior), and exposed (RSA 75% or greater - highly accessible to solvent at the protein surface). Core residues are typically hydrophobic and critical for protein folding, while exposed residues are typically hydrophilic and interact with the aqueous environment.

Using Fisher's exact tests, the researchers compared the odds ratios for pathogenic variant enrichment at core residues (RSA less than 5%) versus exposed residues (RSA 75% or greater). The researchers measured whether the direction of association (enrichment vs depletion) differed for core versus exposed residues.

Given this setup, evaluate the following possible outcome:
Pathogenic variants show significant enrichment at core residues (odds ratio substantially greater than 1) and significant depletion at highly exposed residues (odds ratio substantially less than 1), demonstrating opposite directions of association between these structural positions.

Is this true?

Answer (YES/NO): YES